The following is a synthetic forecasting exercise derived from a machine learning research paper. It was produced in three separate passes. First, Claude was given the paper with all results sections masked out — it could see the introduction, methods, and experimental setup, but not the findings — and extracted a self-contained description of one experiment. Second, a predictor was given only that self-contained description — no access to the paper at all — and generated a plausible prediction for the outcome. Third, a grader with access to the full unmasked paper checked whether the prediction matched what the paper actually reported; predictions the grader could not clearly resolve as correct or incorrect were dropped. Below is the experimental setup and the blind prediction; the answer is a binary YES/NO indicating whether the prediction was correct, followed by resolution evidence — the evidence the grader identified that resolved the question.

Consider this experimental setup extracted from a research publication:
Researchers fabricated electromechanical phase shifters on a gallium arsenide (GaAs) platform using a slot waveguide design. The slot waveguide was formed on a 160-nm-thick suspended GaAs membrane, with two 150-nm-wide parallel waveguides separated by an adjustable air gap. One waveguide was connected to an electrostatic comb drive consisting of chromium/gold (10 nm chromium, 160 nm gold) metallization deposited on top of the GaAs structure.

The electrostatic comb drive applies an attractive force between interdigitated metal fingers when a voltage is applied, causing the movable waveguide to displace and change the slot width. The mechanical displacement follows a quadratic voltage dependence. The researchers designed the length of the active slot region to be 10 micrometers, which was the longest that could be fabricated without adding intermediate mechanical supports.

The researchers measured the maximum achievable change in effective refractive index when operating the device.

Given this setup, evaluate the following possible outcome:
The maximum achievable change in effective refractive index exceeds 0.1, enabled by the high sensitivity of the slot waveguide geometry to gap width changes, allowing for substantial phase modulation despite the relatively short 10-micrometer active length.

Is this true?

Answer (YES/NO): YES